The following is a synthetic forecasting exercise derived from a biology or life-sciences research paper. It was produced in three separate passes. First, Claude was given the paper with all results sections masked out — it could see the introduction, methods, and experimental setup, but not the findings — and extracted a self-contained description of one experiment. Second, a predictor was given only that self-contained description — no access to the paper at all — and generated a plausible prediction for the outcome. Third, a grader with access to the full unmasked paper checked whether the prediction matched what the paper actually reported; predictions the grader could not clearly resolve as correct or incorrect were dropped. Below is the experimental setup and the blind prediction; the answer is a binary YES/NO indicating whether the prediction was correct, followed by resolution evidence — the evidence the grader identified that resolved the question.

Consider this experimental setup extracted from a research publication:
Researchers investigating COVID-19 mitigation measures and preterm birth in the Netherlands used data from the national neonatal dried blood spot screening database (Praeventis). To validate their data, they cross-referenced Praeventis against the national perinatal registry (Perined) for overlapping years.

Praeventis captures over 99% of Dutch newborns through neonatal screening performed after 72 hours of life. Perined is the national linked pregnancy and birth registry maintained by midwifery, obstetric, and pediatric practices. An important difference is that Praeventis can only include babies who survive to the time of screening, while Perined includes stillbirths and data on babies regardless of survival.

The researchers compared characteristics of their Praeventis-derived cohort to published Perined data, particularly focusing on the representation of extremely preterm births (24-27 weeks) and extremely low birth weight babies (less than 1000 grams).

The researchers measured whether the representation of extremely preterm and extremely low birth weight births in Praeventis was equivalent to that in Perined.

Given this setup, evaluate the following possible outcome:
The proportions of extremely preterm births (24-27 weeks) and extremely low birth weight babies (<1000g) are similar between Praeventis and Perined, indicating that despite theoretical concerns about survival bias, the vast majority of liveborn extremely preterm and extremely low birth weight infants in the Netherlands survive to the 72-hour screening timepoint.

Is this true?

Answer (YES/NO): NO